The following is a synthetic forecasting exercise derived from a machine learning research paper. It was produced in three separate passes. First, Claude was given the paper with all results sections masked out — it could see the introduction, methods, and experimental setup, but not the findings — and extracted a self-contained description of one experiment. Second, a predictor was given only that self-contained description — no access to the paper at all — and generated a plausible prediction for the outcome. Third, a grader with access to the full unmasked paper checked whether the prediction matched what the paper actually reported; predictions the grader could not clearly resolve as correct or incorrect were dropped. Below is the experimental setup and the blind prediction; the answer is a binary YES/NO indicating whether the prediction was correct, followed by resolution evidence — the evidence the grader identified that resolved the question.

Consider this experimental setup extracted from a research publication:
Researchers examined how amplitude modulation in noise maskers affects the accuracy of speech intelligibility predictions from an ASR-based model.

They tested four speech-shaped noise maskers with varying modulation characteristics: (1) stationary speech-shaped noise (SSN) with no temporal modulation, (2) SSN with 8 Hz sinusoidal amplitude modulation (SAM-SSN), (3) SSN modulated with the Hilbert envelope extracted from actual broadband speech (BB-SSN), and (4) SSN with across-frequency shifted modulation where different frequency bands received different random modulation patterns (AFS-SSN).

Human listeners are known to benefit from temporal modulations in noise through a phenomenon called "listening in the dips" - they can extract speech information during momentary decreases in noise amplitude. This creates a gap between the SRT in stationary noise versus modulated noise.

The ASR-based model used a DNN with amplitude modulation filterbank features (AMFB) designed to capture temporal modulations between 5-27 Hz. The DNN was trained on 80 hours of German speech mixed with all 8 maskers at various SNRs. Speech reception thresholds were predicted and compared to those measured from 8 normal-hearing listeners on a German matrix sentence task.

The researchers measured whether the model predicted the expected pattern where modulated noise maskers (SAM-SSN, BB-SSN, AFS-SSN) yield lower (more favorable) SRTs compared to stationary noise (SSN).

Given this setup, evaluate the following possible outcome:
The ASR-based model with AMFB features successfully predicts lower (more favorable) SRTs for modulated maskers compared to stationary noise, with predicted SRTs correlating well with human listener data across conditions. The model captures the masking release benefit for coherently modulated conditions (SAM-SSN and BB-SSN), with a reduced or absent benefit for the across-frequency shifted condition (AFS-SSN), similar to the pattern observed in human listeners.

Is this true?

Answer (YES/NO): NO